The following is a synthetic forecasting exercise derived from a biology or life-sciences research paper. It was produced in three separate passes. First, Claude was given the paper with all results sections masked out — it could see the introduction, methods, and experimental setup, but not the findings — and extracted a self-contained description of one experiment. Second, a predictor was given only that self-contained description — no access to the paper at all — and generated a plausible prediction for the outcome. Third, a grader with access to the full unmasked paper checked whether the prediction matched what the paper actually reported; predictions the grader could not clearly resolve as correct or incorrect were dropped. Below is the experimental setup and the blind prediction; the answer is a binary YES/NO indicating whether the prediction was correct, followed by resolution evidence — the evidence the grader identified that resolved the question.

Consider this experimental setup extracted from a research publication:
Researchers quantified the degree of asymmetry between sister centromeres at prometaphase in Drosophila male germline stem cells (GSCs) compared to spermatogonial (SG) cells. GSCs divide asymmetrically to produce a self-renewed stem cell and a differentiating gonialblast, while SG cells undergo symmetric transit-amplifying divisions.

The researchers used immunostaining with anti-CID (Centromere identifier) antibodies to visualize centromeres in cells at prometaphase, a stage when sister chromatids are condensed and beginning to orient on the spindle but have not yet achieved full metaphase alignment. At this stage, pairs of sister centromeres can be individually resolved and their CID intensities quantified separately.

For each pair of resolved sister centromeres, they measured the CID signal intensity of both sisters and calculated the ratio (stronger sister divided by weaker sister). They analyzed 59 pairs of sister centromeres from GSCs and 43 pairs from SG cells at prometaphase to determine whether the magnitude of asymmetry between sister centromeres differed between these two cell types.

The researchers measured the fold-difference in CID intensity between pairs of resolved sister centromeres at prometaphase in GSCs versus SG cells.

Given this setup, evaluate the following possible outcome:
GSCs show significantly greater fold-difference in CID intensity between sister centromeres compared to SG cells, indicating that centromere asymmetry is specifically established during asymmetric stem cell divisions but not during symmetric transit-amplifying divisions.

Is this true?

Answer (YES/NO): YES